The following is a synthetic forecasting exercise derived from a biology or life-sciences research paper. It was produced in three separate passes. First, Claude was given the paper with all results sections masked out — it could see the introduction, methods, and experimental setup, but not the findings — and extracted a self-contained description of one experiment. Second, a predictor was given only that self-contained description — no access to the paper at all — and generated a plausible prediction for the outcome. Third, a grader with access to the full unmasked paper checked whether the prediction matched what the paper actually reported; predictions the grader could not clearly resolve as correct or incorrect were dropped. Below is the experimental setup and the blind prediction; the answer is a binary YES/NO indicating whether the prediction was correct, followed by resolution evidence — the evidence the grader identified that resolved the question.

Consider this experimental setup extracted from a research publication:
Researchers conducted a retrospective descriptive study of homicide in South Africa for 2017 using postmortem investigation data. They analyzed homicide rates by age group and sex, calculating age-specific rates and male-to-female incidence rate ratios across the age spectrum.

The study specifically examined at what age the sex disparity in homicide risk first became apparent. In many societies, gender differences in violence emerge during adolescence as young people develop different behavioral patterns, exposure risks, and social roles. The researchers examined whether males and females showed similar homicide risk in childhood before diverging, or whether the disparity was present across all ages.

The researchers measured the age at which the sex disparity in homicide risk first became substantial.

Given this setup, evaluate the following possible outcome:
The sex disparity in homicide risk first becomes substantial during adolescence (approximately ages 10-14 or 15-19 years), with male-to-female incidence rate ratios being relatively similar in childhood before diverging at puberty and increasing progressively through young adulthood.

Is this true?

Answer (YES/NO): NO